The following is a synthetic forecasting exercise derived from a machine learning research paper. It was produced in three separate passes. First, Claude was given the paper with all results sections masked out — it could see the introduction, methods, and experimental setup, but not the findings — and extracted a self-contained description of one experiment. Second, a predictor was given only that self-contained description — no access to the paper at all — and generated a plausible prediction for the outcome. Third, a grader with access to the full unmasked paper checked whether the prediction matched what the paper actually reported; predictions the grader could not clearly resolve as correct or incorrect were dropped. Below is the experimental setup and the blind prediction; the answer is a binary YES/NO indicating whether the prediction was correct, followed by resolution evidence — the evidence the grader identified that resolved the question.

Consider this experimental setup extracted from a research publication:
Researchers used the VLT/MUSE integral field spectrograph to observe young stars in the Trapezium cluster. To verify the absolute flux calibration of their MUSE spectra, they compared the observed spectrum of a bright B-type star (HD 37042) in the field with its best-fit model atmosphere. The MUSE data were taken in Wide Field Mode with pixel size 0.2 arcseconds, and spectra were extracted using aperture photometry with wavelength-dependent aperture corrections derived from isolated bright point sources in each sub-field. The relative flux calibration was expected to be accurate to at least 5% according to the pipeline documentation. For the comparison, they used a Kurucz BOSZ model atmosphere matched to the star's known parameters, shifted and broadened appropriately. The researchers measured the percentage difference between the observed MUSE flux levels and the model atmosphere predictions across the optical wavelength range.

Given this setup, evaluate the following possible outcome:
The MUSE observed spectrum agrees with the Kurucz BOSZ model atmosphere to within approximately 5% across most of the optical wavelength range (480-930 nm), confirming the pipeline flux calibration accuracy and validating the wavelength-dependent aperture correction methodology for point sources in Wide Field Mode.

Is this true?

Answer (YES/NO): NO